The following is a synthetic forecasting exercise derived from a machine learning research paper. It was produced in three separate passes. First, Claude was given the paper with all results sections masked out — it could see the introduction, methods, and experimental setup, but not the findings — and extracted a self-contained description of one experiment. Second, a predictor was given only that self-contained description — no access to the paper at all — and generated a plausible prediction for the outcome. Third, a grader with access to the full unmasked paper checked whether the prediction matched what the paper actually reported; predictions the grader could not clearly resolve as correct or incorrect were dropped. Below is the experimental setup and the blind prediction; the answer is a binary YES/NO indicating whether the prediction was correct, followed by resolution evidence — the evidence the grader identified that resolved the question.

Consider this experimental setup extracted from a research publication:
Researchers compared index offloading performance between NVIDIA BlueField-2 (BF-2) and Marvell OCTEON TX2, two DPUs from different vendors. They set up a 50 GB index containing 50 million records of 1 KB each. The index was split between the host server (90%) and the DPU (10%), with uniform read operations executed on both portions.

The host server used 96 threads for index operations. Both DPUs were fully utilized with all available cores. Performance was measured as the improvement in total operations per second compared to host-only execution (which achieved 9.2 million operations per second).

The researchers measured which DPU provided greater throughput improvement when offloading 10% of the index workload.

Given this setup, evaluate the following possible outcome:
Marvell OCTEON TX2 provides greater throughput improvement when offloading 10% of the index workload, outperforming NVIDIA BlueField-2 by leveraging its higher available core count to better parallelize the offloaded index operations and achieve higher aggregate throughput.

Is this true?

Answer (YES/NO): YES